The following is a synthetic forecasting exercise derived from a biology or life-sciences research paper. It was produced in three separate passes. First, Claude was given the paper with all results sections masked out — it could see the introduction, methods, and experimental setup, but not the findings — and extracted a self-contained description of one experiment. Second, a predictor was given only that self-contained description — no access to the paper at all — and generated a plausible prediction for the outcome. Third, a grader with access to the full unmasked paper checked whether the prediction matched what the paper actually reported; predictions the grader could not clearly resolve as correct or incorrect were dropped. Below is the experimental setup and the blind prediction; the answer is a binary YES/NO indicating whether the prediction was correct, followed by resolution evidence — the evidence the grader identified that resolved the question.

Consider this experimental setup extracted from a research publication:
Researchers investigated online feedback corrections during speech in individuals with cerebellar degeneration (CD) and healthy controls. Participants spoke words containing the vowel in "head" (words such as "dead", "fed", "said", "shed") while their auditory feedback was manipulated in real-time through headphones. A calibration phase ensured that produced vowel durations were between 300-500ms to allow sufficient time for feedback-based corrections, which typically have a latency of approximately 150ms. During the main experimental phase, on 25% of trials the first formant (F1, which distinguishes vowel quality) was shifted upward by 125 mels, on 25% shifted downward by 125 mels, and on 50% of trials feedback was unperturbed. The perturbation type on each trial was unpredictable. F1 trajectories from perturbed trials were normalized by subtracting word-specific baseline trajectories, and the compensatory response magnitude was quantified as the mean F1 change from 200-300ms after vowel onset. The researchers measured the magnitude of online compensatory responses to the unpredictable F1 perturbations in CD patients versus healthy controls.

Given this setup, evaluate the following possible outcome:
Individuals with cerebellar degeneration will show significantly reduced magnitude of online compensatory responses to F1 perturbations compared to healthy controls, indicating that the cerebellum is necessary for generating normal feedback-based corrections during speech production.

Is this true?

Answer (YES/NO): NO